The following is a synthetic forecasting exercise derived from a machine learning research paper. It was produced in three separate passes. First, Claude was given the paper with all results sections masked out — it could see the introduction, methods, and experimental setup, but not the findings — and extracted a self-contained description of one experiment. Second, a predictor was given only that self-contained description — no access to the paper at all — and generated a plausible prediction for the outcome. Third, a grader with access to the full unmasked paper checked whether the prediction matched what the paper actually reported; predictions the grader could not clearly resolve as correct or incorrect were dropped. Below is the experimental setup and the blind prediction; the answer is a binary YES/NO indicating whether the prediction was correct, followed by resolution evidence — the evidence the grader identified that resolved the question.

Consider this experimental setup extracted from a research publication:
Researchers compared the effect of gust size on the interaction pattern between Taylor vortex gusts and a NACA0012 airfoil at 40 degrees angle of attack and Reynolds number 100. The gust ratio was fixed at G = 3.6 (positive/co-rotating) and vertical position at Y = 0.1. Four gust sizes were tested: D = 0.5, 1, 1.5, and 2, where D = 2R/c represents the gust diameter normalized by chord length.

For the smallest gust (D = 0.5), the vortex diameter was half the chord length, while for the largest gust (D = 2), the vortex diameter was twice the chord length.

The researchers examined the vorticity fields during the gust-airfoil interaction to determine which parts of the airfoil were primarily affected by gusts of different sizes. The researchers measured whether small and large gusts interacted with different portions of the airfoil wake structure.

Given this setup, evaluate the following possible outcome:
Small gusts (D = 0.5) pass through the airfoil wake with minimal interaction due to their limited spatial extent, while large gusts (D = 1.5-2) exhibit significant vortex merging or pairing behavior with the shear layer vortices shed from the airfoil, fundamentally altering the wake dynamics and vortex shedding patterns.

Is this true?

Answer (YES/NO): NO